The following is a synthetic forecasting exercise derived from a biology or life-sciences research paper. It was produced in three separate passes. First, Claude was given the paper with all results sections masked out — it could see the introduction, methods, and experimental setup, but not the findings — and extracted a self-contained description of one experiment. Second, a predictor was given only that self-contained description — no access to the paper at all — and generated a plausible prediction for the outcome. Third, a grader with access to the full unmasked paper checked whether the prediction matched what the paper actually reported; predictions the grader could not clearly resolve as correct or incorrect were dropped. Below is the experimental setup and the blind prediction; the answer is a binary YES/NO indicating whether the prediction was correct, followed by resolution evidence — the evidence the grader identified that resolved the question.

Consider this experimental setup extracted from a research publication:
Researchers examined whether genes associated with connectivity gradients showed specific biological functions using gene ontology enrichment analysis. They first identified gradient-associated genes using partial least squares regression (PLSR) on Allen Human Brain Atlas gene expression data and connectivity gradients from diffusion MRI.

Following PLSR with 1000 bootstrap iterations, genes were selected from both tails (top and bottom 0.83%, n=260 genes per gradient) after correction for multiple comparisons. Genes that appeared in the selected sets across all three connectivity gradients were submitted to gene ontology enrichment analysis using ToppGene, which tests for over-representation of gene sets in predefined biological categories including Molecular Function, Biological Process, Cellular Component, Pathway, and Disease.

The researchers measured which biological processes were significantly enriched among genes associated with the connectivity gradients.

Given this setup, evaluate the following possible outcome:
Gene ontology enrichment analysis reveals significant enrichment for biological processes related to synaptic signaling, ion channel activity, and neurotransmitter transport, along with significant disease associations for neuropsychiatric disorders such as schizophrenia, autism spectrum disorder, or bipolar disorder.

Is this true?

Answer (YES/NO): NO